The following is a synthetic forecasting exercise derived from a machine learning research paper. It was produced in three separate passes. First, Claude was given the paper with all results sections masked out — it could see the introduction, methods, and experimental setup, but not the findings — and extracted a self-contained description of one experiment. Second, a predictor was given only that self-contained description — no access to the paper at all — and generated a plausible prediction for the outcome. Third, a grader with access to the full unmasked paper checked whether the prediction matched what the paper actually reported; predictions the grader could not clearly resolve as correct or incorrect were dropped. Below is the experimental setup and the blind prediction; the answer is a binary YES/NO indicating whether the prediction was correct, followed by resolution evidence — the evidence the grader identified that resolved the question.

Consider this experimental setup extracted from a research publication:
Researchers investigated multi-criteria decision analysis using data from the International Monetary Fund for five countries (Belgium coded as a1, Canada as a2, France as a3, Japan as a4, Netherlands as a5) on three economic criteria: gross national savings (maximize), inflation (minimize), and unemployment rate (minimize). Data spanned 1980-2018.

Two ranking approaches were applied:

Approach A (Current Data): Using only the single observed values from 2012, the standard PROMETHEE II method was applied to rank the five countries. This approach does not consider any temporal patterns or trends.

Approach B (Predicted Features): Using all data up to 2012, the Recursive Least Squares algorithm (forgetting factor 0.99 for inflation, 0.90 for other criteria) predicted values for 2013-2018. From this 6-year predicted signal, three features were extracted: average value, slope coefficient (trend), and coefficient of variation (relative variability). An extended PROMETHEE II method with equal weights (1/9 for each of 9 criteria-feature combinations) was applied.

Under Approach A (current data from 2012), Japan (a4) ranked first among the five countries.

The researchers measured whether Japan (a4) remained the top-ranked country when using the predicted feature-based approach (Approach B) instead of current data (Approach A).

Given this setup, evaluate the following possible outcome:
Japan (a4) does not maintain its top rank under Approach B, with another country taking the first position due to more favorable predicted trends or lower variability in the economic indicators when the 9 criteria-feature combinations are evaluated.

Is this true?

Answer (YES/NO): YES